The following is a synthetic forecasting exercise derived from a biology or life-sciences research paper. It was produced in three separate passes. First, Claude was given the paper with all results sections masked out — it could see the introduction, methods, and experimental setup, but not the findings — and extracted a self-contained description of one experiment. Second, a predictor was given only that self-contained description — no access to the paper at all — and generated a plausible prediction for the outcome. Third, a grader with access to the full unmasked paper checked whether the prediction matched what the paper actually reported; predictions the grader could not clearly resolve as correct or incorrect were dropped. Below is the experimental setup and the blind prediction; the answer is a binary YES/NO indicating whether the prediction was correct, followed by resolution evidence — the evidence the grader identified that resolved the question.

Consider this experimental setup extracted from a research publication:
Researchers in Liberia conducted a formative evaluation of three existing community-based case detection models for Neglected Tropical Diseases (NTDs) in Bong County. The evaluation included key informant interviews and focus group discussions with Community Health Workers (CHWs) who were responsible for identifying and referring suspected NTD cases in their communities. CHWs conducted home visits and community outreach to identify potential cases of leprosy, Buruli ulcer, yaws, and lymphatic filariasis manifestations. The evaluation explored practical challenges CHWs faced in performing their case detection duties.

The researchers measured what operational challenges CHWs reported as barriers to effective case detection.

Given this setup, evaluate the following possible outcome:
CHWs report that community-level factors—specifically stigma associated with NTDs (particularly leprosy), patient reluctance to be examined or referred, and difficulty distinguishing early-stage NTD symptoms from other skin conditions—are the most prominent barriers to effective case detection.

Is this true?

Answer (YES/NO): NO